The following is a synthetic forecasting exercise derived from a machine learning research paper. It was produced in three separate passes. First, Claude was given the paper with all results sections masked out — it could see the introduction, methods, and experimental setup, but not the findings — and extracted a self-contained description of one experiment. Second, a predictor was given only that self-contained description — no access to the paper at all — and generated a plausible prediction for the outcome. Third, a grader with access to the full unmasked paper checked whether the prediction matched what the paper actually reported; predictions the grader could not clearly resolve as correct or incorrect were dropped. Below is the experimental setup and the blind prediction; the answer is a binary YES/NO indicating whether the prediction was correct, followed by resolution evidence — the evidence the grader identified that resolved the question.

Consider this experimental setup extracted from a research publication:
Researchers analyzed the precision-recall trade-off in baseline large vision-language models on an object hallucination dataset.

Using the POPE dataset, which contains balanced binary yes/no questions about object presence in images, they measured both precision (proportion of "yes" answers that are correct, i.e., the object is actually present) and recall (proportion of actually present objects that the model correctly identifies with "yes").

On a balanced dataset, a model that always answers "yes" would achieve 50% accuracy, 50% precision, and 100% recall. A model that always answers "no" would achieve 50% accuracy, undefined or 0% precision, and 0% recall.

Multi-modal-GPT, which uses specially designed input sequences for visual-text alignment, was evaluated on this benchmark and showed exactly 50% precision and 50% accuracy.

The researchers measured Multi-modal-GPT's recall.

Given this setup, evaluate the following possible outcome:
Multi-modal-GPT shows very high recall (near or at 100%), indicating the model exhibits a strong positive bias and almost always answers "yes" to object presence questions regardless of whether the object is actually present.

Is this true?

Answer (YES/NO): YES